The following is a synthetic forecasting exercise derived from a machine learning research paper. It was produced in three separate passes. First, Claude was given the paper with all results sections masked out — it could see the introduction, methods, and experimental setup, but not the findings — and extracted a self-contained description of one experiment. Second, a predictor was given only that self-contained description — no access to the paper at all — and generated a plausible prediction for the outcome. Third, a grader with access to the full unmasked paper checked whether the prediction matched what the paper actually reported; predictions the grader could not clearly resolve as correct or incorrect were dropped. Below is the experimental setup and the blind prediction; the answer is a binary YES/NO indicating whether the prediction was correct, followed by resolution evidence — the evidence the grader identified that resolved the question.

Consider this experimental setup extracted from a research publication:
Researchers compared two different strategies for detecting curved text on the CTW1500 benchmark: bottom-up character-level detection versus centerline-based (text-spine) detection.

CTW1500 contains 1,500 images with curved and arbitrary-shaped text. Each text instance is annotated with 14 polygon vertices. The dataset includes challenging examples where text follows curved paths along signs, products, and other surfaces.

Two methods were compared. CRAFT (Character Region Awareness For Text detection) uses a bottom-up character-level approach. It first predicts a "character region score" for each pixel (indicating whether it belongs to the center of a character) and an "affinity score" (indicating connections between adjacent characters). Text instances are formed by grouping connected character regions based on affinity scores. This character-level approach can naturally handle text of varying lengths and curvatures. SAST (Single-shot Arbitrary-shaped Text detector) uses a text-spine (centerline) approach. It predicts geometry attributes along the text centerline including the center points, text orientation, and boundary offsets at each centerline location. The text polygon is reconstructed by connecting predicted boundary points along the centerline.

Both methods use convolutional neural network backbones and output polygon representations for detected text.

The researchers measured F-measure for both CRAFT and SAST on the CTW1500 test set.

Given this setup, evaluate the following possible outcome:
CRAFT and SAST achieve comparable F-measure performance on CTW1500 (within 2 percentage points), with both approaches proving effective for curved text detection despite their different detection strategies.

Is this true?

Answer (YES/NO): NO